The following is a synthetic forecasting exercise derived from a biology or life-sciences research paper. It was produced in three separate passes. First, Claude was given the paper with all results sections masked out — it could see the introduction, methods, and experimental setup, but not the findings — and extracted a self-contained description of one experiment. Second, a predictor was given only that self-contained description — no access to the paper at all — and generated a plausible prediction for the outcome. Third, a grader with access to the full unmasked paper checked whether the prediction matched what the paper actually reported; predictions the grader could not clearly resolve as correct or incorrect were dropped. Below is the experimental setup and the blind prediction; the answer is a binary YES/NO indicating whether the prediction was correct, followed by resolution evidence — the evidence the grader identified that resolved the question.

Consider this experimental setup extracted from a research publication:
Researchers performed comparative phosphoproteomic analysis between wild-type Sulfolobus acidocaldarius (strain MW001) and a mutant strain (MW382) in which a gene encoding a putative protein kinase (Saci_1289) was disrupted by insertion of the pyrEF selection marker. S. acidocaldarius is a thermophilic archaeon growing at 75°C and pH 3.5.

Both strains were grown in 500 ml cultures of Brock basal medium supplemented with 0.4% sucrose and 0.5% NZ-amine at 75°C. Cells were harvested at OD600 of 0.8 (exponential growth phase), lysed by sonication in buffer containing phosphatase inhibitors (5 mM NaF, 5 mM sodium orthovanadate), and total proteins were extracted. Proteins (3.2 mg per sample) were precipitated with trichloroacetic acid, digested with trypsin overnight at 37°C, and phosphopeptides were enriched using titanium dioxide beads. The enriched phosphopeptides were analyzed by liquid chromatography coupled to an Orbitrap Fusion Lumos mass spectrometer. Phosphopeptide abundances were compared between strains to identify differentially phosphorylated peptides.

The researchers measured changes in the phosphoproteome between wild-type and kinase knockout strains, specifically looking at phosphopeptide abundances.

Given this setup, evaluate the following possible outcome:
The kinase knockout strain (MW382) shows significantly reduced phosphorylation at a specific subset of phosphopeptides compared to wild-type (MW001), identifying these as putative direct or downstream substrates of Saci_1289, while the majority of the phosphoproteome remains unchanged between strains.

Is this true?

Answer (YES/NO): NO